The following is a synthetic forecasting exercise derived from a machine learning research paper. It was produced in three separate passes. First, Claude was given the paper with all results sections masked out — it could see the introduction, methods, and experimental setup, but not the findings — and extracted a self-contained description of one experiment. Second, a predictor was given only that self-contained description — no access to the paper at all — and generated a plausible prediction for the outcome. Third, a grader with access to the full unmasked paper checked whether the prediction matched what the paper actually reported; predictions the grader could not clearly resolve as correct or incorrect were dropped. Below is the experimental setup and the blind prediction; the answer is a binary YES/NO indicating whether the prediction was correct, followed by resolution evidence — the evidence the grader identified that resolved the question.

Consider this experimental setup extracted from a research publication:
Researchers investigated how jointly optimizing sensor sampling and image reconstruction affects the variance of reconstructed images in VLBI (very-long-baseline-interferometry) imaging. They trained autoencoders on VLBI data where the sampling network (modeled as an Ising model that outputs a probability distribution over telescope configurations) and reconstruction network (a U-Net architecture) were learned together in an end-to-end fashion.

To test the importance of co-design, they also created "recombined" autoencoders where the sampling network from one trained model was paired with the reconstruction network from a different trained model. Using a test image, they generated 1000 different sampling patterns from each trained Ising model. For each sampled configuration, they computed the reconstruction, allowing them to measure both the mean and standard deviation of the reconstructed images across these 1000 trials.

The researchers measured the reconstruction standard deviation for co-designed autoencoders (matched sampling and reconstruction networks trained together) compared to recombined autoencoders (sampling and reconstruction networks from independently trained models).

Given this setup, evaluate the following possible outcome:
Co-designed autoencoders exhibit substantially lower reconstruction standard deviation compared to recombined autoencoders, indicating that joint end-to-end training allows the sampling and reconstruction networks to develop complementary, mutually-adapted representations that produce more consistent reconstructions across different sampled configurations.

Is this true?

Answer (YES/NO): YES